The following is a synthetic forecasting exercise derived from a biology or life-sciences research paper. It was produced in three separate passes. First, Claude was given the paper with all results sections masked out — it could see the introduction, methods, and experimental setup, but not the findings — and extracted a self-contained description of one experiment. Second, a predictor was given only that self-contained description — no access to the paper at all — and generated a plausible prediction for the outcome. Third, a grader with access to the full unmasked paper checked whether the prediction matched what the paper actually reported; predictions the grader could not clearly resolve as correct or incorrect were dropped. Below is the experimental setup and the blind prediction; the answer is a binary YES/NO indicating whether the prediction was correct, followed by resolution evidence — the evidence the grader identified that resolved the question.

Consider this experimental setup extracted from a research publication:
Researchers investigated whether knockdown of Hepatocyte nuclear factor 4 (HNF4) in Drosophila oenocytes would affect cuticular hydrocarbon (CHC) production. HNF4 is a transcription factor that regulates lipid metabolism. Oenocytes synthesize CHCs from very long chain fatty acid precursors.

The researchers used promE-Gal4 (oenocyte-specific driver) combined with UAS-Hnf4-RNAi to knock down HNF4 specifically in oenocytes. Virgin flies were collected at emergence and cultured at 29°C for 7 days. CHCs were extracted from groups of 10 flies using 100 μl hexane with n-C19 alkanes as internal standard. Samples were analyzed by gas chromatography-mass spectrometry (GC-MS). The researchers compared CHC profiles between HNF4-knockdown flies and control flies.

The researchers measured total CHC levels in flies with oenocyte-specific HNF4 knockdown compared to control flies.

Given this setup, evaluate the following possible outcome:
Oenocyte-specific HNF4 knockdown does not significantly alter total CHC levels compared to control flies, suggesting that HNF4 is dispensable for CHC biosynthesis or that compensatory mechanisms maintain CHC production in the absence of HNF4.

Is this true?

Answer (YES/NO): NO